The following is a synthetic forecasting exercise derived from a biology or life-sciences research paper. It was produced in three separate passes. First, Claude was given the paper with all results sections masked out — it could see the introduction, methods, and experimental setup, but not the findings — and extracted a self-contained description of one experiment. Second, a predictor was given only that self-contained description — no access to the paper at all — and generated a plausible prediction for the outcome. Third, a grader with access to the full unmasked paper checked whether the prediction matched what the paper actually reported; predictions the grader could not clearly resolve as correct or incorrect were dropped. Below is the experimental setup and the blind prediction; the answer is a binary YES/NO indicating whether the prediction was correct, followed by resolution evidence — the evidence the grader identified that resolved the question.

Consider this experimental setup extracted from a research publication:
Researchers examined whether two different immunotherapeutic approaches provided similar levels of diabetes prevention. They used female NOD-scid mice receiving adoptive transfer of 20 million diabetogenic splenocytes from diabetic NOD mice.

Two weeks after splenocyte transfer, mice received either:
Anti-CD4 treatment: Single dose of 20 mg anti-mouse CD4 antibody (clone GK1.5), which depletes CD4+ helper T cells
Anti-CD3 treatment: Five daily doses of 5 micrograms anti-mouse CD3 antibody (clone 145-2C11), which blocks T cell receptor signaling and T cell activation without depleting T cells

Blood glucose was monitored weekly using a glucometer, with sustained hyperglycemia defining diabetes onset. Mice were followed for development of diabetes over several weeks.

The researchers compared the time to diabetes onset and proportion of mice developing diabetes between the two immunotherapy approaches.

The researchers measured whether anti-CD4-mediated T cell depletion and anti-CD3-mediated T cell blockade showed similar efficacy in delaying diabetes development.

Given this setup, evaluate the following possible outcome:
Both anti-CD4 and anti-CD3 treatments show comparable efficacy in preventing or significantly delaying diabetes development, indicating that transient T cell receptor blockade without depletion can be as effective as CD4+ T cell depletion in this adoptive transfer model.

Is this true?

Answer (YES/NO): YES